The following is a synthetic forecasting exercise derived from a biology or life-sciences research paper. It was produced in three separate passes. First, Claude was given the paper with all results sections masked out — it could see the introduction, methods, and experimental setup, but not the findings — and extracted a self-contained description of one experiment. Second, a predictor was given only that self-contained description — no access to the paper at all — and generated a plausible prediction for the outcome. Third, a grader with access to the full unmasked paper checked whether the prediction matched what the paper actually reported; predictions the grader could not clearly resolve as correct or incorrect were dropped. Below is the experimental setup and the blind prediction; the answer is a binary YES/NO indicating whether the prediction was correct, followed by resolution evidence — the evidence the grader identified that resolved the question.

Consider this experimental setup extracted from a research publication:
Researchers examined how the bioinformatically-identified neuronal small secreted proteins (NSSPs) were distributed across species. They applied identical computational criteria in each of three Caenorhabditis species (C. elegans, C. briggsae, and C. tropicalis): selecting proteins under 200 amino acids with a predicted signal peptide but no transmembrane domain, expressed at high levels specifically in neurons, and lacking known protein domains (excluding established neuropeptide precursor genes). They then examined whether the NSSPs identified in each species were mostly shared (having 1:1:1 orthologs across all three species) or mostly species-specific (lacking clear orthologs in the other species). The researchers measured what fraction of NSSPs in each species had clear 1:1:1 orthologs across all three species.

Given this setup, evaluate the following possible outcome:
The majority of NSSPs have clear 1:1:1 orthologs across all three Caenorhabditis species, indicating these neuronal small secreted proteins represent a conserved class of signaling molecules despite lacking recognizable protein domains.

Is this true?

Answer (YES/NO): YES